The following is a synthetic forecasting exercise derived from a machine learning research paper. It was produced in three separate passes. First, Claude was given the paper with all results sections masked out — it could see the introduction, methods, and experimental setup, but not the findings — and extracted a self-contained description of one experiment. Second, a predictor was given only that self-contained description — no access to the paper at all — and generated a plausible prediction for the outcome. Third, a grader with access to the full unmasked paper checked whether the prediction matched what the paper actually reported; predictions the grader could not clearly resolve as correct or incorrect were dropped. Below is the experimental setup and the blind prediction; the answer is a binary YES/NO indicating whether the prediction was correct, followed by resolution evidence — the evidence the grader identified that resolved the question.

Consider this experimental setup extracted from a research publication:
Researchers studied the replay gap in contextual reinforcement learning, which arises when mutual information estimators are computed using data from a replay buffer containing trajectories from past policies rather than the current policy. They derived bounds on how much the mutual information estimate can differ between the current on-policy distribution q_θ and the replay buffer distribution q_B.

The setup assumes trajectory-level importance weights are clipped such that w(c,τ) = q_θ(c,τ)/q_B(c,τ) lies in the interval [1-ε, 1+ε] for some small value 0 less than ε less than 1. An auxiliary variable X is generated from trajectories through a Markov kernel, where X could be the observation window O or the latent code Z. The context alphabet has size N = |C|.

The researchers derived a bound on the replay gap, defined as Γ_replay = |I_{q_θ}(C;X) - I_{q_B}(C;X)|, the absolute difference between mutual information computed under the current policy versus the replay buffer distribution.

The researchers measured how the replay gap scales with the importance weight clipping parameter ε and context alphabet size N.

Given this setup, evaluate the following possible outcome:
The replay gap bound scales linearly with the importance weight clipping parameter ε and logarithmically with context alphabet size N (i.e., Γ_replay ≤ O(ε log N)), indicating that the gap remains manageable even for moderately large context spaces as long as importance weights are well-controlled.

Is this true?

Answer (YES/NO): YES